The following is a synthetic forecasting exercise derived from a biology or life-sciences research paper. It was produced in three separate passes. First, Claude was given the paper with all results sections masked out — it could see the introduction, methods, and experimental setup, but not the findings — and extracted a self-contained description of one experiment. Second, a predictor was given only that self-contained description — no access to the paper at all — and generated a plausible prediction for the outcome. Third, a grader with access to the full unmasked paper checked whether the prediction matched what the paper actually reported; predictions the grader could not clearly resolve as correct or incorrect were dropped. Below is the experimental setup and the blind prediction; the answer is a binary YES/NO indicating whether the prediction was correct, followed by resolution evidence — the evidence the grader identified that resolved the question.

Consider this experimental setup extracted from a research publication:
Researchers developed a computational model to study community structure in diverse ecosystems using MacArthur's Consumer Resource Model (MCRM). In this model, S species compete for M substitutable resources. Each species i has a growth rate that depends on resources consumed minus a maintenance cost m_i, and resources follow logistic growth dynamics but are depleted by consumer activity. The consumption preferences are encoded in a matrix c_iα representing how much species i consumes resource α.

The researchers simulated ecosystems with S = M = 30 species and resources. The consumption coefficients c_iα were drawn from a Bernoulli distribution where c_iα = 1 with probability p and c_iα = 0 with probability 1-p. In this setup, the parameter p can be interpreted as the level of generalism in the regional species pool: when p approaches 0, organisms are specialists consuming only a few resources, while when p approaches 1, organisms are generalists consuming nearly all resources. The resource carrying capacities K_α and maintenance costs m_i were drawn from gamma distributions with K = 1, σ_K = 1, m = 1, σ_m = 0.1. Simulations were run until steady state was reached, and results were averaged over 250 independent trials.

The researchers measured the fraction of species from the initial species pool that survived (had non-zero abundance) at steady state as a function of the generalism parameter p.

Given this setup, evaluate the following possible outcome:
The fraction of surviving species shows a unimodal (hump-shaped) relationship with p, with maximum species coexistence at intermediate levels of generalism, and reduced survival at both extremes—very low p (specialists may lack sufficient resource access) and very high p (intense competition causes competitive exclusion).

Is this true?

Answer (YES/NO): NO